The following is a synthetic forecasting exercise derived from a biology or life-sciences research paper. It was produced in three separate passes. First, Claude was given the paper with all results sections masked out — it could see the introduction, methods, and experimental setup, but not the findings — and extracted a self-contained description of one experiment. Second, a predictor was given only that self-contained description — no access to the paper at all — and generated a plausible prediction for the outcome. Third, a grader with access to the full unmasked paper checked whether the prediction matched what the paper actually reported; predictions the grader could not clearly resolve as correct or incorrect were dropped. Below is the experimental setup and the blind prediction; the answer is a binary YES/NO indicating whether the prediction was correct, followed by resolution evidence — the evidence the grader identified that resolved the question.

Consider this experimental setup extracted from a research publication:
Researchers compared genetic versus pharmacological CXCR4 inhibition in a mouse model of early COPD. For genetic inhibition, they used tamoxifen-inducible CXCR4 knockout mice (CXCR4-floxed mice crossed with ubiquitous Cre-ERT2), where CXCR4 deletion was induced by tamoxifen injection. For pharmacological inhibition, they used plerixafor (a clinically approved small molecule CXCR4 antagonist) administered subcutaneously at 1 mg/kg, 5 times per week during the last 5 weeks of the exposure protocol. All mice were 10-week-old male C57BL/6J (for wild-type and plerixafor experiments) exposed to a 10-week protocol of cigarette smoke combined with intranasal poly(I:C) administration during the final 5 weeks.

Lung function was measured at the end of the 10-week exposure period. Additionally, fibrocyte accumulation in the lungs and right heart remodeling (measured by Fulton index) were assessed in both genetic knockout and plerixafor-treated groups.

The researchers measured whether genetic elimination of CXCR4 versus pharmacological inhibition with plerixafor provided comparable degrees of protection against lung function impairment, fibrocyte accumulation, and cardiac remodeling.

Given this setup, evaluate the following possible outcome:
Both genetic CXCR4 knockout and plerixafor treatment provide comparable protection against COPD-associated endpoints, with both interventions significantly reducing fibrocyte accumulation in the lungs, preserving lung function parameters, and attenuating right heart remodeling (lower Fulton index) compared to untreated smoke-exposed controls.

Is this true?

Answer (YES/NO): YES